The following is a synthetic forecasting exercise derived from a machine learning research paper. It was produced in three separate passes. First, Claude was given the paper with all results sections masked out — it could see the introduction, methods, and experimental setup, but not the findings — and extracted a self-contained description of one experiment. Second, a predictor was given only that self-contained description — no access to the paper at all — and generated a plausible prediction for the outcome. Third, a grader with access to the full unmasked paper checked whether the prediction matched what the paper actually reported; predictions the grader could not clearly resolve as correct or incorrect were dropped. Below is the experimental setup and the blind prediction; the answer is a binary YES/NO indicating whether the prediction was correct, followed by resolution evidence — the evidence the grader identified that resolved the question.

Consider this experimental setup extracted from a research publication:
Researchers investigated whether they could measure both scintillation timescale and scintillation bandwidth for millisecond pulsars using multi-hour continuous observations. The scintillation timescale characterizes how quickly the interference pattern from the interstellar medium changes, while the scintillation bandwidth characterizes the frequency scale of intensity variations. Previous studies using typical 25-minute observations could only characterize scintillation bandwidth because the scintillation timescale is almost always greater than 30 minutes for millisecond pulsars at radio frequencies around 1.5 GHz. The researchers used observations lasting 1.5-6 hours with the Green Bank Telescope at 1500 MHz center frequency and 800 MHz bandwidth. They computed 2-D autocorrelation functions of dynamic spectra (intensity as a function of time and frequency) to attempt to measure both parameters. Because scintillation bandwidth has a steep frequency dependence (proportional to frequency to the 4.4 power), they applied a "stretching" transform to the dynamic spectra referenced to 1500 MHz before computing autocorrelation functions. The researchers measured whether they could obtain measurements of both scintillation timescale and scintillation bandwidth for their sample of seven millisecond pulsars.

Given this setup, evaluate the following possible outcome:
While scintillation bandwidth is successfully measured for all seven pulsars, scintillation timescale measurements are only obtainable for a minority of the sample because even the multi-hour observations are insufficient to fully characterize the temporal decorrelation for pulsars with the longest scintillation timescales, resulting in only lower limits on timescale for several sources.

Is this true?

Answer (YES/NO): NO